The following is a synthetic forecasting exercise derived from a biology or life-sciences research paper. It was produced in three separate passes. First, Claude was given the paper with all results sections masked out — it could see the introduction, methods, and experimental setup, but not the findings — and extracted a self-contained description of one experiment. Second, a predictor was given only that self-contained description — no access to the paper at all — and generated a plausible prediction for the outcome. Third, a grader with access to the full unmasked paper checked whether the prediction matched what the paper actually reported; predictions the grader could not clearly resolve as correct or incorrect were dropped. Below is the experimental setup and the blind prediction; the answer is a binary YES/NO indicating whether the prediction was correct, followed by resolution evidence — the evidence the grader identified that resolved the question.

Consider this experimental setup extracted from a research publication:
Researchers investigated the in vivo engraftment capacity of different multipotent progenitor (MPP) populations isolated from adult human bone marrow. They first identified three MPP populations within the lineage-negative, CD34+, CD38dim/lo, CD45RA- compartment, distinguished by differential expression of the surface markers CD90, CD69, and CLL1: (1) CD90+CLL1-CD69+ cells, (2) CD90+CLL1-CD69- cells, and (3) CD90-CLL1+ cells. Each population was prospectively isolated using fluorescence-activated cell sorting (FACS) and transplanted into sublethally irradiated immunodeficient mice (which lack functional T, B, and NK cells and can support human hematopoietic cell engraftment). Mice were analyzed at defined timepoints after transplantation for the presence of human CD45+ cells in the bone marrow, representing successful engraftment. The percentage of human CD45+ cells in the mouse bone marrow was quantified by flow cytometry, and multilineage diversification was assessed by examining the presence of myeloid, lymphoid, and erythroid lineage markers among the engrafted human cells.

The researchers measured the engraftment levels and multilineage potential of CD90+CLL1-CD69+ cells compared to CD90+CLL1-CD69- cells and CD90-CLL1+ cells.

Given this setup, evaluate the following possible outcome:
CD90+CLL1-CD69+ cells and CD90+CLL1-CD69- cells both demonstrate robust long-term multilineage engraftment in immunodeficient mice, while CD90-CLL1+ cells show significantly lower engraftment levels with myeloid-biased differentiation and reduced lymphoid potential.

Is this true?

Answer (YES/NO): NO